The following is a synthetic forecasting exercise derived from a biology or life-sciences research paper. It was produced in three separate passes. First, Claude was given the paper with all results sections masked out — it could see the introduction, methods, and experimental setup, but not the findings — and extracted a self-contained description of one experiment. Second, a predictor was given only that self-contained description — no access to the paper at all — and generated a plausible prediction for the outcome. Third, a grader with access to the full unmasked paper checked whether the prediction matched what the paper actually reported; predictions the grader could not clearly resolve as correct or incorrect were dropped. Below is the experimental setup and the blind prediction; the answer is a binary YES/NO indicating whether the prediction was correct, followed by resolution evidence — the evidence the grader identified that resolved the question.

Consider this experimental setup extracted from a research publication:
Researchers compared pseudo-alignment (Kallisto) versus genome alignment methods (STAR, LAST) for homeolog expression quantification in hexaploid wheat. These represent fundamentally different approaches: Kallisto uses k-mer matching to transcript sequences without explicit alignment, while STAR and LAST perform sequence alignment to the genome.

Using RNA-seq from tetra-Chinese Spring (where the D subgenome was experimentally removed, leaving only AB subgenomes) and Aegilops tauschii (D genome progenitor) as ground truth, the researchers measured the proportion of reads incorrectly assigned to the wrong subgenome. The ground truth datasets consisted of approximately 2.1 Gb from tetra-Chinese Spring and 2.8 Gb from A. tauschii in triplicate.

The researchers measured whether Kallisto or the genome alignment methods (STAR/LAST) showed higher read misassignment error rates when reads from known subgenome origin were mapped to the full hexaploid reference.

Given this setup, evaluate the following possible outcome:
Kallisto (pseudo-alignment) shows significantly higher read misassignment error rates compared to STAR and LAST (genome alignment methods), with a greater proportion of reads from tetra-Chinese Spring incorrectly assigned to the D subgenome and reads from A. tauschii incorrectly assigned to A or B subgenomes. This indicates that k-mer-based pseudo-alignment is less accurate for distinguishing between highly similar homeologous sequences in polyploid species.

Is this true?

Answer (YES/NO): YES